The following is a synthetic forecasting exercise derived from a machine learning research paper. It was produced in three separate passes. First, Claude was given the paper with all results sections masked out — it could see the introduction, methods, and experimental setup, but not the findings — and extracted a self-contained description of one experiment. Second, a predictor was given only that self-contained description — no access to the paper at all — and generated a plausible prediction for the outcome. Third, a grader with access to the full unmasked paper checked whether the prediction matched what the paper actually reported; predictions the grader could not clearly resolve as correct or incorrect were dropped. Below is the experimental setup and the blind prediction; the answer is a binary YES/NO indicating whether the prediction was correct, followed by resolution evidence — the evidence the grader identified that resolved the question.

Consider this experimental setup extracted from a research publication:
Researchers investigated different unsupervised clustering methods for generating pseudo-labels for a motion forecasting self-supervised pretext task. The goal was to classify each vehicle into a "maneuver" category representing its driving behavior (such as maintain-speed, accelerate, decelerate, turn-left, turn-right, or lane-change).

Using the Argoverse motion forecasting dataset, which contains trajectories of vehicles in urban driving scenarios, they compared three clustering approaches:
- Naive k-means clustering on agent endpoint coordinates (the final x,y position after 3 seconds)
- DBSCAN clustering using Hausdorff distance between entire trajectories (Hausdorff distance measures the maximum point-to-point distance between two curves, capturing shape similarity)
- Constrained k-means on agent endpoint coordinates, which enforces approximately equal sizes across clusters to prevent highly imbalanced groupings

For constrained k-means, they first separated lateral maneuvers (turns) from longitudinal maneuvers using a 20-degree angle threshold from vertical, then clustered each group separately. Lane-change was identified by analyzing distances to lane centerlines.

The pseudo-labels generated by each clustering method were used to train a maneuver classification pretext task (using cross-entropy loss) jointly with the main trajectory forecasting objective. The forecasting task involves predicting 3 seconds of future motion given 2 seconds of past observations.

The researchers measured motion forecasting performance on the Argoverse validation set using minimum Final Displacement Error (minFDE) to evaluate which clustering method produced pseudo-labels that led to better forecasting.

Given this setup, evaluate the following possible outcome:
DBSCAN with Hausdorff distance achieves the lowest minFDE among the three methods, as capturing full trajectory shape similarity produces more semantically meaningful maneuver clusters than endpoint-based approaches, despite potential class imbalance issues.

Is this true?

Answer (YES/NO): NO